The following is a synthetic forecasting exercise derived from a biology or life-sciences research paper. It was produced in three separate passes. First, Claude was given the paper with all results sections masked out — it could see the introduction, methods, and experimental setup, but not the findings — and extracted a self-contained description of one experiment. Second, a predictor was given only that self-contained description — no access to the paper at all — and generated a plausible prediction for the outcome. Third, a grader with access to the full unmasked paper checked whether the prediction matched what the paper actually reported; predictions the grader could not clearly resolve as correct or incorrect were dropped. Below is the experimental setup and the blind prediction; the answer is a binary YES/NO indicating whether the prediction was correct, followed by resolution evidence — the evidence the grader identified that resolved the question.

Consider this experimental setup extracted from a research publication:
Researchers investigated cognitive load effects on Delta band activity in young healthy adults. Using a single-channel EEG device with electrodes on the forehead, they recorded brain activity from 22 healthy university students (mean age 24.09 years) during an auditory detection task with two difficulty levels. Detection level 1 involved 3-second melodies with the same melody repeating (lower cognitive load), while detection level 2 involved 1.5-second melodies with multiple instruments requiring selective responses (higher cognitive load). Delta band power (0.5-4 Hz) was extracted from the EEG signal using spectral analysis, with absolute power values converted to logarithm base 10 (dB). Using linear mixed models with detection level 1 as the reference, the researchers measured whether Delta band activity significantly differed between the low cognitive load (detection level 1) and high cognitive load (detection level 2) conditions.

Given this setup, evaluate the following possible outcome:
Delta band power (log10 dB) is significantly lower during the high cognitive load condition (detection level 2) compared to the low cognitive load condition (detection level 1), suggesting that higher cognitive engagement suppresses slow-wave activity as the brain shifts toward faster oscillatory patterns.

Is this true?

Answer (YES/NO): NO